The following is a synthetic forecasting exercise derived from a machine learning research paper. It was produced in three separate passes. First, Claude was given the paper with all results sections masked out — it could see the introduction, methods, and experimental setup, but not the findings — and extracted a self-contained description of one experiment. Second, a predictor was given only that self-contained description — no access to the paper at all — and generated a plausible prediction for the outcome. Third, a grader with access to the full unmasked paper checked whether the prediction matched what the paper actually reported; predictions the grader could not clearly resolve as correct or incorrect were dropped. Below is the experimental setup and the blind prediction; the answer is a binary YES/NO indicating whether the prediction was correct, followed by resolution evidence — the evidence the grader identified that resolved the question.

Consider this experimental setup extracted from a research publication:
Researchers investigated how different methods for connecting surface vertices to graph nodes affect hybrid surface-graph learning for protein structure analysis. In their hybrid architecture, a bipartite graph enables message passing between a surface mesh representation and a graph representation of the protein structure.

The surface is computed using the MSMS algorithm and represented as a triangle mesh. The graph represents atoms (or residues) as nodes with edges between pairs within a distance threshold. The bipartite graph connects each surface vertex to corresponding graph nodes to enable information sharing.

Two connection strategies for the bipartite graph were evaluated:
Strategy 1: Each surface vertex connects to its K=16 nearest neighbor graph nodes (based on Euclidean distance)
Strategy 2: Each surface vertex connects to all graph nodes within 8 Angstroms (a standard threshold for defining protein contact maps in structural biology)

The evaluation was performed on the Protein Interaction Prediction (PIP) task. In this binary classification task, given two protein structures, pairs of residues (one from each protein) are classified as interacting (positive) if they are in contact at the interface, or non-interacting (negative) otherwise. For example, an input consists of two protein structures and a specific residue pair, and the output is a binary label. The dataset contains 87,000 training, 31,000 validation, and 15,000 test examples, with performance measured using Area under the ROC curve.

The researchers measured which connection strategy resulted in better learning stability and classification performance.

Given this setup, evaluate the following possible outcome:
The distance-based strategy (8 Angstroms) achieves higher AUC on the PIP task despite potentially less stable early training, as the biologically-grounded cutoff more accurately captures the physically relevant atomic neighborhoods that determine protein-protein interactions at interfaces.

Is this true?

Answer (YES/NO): NO